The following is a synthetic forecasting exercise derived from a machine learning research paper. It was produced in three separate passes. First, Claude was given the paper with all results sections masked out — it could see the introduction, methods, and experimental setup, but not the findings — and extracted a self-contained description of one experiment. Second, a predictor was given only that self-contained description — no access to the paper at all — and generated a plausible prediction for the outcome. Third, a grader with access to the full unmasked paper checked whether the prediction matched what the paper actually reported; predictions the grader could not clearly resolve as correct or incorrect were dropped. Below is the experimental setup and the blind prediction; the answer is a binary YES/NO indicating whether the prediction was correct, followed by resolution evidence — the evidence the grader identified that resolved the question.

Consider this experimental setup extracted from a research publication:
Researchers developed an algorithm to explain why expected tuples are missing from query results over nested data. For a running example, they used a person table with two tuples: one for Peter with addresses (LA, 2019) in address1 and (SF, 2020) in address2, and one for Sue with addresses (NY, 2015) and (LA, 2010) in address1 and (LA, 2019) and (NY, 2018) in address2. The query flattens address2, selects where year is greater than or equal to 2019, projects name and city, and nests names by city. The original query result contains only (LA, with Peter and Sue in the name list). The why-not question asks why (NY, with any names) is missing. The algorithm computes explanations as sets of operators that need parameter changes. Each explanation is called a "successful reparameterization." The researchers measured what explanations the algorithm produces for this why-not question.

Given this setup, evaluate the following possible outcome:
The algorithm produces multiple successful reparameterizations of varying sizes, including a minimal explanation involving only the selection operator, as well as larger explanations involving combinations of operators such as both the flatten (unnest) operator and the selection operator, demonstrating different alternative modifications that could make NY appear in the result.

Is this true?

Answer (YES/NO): YES